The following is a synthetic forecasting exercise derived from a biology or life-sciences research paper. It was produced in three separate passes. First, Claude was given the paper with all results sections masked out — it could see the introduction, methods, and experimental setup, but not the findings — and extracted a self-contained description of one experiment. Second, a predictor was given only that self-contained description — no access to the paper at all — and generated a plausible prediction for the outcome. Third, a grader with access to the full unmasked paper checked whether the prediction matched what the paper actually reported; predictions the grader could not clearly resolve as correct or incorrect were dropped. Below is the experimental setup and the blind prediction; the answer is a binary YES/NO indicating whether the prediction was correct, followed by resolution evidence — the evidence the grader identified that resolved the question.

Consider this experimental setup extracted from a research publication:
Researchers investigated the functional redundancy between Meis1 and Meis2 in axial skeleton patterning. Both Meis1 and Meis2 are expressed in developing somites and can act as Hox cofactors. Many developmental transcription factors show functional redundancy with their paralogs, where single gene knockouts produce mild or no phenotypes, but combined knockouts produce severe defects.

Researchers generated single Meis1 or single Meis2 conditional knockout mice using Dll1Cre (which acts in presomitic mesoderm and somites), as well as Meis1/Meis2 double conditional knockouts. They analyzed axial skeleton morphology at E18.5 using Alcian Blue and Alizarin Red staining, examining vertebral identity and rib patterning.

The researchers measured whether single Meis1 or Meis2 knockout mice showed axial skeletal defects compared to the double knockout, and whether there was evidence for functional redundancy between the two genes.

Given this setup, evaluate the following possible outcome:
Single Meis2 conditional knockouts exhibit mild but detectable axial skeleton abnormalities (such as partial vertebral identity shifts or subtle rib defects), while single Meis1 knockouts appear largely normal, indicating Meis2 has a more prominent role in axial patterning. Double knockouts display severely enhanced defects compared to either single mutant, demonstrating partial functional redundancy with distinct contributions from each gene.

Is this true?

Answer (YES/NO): NO